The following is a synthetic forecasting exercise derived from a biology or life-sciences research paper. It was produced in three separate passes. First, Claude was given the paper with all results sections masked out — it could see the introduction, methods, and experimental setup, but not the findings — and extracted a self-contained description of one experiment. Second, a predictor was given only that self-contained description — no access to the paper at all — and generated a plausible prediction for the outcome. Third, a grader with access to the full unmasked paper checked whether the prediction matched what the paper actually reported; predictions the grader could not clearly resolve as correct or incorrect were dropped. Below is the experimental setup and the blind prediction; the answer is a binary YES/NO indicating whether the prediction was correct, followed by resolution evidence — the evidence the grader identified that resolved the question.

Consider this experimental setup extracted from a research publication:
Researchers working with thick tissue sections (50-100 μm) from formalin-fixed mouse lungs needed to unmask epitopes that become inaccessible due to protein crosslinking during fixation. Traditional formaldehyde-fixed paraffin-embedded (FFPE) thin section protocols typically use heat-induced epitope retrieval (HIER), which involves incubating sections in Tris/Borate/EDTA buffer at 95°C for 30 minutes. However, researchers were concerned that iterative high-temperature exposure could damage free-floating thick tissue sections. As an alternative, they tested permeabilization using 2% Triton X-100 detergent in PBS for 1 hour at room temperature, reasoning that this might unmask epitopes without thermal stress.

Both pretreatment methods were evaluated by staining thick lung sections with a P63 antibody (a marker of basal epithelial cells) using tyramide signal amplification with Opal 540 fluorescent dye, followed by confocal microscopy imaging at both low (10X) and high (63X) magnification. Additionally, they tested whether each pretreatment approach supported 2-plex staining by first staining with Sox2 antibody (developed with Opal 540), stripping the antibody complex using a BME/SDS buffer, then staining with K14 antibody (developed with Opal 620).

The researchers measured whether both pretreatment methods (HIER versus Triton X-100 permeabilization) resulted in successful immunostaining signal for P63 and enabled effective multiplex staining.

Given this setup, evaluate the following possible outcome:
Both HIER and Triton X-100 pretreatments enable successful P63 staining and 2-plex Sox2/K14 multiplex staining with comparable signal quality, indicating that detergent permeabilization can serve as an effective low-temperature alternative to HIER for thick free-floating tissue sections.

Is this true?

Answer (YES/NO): YES